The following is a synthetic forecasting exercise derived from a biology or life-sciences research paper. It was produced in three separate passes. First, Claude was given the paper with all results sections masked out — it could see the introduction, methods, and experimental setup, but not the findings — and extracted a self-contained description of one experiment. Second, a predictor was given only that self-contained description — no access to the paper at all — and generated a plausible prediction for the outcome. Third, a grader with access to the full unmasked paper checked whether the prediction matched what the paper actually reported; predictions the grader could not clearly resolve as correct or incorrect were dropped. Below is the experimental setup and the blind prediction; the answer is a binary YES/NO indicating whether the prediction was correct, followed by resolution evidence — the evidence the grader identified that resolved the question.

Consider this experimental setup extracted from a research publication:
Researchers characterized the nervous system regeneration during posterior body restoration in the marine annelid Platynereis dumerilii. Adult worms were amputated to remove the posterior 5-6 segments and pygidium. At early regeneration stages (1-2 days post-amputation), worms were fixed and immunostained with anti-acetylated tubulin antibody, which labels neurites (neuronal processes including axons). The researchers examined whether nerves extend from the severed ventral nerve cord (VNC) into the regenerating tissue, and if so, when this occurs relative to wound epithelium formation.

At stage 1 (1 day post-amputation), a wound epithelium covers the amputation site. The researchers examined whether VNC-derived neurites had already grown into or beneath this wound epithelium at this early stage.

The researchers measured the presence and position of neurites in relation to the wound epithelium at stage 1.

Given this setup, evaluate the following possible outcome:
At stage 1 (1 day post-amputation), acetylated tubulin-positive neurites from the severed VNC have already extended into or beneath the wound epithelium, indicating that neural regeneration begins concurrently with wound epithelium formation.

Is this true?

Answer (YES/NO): YES